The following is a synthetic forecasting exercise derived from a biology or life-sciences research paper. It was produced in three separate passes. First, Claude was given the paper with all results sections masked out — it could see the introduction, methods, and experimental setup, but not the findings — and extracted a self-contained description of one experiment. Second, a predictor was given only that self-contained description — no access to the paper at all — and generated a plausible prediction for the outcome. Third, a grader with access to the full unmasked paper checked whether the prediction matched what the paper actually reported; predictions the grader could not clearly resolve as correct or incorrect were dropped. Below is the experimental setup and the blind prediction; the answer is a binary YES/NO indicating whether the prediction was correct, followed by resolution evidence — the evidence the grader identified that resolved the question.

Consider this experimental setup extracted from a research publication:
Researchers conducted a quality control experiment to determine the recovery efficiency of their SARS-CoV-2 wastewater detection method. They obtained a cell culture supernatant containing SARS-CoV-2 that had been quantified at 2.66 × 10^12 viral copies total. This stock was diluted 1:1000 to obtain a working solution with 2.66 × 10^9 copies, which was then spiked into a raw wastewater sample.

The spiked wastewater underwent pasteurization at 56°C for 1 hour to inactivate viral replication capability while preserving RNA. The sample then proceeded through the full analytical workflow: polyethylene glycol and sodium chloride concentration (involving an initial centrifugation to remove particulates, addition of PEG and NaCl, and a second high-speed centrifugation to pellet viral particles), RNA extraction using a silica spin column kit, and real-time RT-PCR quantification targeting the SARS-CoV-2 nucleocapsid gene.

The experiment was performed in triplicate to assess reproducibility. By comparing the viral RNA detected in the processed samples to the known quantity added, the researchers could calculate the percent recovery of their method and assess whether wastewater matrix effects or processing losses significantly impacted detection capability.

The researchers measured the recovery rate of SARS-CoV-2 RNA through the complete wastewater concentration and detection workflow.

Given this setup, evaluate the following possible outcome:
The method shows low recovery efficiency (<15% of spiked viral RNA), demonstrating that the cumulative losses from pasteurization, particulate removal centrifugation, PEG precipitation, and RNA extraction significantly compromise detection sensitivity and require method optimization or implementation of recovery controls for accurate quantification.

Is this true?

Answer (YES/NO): NO